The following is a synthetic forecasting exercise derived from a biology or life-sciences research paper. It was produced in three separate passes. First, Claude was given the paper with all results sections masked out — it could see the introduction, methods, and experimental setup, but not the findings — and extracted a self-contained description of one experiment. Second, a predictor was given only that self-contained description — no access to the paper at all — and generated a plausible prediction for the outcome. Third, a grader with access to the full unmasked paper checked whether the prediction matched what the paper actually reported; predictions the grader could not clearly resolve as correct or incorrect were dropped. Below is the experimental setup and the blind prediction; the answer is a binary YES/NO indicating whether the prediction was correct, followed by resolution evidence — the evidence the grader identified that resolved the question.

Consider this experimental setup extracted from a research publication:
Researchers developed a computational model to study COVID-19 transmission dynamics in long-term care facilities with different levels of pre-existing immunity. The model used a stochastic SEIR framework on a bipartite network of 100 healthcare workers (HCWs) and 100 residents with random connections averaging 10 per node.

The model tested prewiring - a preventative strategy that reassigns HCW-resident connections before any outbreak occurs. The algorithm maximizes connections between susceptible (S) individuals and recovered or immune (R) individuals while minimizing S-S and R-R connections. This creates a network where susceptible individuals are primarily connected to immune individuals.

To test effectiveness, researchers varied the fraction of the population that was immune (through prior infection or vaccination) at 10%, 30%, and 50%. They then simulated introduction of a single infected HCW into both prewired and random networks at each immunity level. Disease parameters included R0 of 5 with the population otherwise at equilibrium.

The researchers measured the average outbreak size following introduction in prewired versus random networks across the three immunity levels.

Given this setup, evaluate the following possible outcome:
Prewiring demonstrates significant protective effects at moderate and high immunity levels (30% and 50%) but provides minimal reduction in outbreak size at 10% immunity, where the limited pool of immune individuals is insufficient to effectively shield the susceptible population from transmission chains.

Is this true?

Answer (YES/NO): YES